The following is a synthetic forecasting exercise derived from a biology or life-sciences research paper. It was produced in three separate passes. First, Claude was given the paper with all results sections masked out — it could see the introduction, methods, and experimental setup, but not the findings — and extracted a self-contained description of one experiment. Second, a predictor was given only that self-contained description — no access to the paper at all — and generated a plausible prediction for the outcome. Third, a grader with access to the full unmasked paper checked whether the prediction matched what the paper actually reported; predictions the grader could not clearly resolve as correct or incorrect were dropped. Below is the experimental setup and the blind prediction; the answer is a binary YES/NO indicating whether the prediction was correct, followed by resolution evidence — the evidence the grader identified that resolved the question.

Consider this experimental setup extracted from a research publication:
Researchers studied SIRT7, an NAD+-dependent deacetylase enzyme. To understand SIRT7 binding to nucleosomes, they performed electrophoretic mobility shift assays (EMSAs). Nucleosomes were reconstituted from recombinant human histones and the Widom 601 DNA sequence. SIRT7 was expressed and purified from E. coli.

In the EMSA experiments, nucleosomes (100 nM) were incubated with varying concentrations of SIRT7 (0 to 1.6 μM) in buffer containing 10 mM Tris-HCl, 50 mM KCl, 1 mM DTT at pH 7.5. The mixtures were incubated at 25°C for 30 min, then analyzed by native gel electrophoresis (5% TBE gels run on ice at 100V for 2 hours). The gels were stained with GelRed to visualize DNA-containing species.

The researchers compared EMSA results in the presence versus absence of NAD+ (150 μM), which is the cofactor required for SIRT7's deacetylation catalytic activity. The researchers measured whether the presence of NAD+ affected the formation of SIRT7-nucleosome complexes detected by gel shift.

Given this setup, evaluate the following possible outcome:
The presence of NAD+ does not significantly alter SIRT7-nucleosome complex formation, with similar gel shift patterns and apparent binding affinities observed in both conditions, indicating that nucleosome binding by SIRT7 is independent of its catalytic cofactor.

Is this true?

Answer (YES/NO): NO